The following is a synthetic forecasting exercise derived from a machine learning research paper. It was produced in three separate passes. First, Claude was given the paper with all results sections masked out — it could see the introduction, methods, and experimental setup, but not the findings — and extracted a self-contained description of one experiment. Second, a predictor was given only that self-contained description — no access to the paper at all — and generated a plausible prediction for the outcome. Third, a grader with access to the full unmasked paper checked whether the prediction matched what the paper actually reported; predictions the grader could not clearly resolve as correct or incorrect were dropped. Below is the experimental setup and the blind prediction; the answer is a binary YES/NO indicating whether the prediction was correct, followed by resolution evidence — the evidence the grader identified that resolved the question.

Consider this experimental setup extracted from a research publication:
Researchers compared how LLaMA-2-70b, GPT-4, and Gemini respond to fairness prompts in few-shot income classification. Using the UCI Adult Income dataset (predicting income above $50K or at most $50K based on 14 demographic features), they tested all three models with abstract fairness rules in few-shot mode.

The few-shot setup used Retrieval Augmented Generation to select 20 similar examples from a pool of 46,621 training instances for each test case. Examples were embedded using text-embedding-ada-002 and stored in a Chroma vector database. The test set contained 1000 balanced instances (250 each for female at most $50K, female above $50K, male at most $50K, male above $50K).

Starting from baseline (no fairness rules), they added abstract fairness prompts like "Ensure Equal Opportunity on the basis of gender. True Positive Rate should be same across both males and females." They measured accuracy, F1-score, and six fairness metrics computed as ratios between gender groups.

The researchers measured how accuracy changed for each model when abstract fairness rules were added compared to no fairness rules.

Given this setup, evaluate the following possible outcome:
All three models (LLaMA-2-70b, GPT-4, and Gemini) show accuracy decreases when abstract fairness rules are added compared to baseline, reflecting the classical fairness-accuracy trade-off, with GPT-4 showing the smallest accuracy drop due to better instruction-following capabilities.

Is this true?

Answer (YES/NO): NO